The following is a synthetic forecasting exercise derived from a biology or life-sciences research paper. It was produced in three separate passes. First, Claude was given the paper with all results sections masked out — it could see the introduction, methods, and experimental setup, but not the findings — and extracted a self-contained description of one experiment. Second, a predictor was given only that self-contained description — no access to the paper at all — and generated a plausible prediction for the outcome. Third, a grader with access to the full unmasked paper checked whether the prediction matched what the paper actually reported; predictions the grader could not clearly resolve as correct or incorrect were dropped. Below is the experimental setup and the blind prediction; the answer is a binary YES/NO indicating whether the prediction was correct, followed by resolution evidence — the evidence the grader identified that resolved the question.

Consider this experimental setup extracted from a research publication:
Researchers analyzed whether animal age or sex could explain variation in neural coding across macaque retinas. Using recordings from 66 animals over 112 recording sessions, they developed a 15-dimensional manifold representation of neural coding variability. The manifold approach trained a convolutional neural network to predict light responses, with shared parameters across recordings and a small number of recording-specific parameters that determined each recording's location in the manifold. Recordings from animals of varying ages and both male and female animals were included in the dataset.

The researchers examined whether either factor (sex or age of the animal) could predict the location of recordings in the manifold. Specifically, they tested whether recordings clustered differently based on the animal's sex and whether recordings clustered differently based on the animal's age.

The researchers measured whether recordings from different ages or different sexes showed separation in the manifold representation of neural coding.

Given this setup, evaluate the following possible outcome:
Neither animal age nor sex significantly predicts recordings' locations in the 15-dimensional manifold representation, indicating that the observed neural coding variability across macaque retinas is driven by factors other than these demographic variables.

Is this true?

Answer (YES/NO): NO